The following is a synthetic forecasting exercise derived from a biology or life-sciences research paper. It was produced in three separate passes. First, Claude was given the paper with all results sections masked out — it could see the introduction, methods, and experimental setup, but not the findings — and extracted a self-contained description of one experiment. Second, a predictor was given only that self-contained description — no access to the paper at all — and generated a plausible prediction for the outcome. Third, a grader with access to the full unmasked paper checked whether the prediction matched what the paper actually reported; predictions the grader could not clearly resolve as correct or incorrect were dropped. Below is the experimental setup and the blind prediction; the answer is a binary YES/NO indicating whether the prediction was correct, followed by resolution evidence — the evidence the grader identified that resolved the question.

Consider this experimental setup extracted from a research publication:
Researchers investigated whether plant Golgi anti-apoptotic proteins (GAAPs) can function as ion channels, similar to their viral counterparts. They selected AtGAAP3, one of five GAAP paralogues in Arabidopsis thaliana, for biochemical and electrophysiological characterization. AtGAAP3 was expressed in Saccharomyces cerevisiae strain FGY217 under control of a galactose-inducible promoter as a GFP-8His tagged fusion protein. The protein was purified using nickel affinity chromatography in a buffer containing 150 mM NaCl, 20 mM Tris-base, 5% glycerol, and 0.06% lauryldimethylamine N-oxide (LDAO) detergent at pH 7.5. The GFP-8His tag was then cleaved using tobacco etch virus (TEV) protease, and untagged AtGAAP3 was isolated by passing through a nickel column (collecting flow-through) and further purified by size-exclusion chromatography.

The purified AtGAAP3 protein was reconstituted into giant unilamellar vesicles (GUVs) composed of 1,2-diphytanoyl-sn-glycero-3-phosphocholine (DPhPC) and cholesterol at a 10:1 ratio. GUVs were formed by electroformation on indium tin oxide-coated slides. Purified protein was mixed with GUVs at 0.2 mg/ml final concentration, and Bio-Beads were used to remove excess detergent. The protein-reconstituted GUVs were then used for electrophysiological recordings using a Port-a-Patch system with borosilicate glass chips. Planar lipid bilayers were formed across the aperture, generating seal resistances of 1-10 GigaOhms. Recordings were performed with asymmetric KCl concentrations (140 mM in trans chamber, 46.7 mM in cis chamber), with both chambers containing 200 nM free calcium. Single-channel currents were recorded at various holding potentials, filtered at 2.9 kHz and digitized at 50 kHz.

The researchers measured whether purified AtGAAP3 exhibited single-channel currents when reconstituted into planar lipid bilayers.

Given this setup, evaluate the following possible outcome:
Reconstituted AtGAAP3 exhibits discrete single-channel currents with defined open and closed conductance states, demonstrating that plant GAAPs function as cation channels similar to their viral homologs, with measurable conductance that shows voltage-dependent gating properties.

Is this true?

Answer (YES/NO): NO